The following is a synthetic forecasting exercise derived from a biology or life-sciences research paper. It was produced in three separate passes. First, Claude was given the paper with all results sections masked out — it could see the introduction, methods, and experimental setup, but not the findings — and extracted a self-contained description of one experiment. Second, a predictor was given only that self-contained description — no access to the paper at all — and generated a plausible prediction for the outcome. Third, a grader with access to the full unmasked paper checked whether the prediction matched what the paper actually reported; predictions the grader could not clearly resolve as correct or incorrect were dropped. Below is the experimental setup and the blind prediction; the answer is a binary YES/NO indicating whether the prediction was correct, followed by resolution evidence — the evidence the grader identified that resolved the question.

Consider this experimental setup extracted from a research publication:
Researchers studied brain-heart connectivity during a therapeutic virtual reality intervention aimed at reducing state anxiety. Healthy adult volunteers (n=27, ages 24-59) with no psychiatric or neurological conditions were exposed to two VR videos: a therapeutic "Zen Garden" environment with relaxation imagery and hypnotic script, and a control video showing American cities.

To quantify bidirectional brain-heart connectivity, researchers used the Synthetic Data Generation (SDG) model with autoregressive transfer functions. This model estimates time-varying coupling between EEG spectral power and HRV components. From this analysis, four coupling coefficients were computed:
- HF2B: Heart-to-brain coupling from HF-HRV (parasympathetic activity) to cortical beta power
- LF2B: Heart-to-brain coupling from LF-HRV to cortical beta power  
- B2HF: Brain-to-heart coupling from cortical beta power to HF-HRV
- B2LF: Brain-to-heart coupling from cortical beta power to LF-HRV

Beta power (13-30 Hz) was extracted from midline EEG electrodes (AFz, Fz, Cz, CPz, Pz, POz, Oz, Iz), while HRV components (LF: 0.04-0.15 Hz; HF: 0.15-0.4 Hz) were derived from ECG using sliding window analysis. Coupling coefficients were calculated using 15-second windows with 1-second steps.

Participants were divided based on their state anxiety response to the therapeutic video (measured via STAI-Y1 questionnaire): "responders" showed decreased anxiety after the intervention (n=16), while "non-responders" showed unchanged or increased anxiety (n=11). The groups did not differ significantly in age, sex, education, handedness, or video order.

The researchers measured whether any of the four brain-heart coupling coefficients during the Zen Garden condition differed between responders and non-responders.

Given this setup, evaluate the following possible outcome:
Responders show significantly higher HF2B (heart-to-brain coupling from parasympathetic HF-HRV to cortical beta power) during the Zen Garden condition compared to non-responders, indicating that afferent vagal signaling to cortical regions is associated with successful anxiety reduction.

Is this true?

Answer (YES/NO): NO